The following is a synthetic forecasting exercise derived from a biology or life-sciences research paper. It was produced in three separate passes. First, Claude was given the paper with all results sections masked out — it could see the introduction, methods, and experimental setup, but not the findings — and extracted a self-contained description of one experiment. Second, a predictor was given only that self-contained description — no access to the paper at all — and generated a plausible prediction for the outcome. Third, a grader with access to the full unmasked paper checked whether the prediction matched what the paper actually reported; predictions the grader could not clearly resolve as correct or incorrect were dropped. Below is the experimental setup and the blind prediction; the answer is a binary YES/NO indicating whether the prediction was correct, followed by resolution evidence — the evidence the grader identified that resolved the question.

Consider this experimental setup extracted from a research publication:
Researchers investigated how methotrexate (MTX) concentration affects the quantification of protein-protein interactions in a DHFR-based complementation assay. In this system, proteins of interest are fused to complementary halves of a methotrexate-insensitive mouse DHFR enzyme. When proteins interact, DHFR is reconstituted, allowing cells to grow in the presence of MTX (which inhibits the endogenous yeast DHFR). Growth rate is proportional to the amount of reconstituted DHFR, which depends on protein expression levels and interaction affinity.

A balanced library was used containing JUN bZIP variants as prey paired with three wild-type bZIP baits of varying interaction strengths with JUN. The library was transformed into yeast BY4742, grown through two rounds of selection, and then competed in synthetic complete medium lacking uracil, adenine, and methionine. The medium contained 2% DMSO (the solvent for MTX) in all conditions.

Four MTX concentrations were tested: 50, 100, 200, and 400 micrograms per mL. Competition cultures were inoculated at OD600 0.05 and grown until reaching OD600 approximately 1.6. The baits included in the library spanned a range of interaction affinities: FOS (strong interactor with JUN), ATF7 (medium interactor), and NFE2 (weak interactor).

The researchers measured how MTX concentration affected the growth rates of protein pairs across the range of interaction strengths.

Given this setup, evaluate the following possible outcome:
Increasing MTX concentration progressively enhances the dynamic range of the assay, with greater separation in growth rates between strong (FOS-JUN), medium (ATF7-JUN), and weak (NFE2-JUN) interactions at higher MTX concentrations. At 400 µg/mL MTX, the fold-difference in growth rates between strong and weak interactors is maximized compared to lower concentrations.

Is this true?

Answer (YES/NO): NO